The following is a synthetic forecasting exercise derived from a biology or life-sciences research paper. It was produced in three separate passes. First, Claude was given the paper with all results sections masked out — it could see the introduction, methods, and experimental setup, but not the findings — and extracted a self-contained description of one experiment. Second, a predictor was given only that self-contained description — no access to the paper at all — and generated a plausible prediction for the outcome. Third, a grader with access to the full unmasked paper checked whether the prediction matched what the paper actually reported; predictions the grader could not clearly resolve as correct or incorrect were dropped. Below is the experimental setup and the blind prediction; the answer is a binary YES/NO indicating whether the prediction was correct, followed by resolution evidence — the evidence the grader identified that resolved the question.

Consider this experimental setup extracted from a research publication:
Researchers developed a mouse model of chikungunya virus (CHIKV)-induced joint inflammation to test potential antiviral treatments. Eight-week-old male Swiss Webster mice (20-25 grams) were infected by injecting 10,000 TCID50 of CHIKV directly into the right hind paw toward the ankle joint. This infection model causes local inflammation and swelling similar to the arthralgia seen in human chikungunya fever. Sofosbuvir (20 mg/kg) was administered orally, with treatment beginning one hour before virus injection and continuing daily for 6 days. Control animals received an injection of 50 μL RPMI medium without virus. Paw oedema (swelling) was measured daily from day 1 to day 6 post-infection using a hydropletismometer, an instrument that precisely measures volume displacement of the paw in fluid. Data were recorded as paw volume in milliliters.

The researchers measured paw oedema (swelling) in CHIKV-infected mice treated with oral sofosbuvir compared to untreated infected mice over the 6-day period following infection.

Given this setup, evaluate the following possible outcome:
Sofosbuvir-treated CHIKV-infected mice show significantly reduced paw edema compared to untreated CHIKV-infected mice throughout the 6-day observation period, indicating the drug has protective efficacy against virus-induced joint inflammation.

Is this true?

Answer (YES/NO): NO